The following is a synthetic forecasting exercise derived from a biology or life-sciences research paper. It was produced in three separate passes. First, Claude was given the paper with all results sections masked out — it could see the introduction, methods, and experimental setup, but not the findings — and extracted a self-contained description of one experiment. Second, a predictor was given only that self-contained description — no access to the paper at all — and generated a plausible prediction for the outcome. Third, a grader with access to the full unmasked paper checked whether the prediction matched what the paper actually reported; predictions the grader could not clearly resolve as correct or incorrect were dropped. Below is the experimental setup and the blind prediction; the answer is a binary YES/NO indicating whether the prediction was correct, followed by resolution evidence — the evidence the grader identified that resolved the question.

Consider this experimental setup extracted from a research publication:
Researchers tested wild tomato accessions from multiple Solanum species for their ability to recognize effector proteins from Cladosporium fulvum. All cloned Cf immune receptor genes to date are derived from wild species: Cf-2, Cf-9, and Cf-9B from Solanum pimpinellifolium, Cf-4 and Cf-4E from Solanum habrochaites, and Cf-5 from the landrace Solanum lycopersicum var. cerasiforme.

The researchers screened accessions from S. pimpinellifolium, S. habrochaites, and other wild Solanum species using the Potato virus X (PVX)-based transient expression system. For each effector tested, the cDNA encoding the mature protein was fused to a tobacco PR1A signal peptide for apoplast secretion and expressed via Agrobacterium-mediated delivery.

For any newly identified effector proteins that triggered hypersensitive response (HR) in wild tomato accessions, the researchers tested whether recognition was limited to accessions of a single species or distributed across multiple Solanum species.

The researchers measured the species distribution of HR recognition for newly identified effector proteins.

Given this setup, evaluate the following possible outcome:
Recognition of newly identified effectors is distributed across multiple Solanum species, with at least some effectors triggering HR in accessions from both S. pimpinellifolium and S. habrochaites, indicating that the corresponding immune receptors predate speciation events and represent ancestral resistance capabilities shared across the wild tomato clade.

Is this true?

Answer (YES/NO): NO